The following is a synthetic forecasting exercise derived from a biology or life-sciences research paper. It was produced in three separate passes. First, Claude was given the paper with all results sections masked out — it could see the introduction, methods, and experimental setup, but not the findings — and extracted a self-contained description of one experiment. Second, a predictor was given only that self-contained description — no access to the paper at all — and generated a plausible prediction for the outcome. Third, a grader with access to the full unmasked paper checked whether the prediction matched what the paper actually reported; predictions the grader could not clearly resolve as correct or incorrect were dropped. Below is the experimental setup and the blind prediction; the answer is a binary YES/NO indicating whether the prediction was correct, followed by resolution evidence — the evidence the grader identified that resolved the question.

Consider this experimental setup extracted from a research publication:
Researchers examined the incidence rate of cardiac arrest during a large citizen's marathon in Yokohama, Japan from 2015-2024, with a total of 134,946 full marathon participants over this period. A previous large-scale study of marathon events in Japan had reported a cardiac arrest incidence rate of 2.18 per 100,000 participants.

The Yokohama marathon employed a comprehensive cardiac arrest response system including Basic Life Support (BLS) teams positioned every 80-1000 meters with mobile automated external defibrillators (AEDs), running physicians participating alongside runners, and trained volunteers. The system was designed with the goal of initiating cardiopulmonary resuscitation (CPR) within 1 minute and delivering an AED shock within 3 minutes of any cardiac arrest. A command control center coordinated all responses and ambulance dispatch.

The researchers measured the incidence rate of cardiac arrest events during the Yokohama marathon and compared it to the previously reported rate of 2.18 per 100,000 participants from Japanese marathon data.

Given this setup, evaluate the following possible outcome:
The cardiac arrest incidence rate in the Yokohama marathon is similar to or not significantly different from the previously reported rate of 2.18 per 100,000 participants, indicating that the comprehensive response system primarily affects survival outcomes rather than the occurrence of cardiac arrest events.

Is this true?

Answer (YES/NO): YES